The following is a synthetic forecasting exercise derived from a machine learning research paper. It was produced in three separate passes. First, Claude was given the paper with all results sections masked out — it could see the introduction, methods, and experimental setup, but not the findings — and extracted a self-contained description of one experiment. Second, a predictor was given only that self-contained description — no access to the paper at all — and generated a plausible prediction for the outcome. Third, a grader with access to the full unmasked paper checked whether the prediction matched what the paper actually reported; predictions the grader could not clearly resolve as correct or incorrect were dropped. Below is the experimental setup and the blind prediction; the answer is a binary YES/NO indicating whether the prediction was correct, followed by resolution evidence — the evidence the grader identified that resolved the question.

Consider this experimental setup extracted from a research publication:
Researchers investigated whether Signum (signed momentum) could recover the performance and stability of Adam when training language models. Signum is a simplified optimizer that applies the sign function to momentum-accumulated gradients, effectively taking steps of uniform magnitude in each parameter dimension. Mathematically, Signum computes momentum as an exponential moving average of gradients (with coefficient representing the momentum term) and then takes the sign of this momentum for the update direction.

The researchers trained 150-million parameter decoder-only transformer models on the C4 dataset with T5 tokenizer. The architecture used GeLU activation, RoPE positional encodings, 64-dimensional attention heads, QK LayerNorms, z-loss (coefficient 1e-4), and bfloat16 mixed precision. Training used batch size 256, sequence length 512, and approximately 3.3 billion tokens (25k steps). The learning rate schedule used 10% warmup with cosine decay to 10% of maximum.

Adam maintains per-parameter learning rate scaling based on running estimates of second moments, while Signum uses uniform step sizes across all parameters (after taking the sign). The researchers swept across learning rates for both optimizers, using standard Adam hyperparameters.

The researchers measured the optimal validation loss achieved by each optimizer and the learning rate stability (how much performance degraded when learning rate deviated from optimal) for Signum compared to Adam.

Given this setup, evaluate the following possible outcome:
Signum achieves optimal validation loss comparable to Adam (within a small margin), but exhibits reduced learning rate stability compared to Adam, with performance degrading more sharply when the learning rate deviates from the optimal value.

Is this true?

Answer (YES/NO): NO